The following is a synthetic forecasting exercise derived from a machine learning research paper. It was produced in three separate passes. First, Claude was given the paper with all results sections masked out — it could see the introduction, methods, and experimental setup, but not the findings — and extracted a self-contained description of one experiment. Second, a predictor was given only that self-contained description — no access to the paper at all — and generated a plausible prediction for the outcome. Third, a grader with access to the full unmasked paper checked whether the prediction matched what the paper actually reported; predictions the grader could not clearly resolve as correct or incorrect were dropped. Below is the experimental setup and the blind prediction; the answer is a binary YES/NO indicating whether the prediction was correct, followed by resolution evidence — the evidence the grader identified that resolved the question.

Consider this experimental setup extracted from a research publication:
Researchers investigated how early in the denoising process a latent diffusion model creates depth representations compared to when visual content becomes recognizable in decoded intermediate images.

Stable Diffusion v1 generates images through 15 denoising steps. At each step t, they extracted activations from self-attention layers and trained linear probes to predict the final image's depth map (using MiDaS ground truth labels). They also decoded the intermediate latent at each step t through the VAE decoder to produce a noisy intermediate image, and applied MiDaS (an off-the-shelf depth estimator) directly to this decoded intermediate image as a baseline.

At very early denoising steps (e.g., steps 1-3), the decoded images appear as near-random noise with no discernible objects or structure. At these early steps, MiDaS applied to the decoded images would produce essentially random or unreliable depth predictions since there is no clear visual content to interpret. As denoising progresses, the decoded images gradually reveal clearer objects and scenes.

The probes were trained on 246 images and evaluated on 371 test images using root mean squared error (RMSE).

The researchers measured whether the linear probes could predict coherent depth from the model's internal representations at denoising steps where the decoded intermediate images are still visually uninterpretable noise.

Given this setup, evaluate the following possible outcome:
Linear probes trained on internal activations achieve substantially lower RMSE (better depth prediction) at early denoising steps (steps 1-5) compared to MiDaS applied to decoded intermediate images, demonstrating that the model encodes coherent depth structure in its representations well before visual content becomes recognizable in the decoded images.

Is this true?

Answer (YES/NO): YES